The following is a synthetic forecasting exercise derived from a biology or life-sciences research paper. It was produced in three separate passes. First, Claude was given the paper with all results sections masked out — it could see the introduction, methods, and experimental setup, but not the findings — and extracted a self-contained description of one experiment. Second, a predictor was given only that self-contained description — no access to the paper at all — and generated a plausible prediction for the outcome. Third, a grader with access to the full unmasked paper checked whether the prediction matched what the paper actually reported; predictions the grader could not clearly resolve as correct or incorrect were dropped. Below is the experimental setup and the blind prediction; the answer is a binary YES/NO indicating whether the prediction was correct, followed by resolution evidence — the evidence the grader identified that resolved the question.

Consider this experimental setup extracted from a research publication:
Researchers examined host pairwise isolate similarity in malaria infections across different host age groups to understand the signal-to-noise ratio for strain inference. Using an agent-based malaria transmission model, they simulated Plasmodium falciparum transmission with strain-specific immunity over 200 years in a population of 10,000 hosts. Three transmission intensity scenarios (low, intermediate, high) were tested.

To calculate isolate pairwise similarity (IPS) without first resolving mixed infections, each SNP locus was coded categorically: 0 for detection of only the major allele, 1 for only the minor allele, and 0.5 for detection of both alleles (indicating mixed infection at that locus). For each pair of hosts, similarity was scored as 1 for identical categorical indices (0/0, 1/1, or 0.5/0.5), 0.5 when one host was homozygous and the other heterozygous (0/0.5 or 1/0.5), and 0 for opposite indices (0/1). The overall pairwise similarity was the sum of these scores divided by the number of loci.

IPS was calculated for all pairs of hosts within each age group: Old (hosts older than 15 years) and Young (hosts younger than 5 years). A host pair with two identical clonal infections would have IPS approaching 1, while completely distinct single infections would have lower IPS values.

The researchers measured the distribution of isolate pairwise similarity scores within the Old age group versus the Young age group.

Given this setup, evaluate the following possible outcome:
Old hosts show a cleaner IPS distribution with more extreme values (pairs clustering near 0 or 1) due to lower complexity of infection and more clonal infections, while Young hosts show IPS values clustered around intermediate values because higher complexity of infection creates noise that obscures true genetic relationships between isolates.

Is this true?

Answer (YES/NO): NO